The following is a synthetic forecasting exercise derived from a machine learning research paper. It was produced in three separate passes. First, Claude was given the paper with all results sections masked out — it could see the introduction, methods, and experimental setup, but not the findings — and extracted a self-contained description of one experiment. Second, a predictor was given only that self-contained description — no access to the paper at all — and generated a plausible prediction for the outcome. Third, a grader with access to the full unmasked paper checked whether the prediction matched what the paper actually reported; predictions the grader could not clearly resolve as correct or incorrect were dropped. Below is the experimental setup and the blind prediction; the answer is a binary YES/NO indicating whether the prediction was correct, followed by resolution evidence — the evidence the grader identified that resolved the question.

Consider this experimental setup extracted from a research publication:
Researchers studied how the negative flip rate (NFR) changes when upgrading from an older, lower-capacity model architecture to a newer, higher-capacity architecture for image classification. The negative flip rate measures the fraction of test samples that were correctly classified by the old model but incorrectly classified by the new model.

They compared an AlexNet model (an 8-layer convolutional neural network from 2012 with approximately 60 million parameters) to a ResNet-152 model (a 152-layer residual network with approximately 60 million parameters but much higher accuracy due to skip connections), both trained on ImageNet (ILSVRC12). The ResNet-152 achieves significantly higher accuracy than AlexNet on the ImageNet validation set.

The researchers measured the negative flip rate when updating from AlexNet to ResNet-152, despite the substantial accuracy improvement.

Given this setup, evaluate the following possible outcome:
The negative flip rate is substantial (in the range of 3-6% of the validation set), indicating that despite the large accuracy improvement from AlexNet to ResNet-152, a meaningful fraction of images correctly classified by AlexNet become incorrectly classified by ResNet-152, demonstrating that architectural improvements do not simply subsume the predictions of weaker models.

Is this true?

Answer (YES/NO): YES